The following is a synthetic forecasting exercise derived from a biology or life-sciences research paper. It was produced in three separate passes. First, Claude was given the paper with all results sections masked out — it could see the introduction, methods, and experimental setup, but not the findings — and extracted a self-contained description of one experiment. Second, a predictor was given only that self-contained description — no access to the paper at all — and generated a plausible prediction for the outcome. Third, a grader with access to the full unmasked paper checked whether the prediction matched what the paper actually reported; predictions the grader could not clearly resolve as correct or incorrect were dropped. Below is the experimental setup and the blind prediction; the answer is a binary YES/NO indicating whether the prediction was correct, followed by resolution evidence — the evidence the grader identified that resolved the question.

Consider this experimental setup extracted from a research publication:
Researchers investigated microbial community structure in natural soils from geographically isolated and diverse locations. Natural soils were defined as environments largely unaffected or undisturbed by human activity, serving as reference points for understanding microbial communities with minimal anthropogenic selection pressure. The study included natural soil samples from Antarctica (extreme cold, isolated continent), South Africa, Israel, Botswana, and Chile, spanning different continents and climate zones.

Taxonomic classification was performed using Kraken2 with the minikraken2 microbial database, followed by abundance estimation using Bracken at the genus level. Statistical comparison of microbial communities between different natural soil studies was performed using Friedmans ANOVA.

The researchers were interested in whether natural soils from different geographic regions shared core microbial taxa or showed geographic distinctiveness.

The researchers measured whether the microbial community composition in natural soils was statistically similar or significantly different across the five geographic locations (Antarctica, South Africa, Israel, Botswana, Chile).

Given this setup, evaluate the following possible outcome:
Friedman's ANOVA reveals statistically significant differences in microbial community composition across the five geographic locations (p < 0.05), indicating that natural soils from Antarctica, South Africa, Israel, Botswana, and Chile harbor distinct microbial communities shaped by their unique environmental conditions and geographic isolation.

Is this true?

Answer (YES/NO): YES